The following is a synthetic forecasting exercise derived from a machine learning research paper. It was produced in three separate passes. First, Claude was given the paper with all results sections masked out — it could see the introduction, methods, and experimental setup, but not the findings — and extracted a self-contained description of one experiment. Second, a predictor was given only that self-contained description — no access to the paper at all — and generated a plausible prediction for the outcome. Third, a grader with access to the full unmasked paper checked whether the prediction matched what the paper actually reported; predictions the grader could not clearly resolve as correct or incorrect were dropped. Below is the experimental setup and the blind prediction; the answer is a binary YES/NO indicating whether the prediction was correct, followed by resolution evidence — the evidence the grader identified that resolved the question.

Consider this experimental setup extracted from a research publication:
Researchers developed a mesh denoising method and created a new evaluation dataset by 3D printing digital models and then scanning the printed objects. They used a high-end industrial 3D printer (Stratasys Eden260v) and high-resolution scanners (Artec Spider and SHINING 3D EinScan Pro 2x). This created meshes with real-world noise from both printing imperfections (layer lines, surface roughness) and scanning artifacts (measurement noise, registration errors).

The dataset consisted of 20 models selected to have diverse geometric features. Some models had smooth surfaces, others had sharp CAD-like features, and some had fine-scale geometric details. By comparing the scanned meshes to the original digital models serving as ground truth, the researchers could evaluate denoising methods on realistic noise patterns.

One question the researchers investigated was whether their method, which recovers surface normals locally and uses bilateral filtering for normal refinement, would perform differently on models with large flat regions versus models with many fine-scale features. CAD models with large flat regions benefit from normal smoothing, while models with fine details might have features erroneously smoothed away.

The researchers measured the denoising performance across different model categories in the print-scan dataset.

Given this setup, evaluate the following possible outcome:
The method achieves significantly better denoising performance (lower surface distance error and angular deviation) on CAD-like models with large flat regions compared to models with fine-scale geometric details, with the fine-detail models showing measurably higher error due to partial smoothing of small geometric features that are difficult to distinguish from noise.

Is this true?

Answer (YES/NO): NO